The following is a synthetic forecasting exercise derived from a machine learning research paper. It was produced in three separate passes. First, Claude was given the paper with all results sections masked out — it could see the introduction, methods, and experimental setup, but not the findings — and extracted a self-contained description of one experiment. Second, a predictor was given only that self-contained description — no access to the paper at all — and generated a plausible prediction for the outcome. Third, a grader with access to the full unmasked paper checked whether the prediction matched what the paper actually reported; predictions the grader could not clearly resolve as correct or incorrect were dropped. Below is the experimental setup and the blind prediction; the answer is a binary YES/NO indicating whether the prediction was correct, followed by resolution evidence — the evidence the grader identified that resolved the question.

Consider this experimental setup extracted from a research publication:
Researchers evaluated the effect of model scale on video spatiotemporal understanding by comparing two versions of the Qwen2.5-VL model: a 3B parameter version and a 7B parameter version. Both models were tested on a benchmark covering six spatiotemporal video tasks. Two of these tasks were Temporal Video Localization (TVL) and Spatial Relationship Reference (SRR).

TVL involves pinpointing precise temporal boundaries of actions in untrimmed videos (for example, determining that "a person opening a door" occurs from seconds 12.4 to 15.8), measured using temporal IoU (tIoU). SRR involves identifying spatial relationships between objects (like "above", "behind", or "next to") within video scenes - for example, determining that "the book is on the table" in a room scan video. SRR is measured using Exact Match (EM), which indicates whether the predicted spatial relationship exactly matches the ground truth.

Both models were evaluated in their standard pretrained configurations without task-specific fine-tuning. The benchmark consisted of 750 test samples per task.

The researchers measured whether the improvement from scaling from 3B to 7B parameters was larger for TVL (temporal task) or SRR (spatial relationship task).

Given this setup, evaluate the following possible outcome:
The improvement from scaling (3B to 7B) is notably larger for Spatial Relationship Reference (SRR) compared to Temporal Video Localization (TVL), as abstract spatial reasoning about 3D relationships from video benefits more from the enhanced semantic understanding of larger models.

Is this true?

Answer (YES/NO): NO